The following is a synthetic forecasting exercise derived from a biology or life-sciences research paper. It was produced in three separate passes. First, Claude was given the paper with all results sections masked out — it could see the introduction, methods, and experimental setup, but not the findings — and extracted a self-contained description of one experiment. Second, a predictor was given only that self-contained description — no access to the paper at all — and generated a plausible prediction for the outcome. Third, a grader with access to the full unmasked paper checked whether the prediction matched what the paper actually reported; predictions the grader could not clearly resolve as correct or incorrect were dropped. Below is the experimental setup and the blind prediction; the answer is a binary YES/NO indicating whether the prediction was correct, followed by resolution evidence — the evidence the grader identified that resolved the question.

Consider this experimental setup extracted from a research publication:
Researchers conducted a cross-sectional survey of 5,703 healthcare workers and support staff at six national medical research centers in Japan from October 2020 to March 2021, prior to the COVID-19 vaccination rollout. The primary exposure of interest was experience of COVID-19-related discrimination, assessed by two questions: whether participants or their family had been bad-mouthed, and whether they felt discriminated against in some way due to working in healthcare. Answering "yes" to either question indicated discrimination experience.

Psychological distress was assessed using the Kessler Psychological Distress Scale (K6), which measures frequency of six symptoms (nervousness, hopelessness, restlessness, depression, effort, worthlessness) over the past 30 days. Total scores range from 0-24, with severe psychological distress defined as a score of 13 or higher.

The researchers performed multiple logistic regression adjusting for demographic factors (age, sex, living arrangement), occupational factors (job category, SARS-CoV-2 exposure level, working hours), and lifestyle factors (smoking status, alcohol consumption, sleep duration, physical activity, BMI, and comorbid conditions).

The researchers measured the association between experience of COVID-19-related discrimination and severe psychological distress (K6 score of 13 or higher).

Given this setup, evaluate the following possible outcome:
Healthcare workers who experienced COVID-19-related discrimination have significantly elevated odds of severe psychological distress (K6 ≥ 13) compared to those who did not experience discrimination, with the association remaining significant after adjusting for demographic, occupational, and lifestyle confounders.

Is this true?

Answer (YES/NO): YES